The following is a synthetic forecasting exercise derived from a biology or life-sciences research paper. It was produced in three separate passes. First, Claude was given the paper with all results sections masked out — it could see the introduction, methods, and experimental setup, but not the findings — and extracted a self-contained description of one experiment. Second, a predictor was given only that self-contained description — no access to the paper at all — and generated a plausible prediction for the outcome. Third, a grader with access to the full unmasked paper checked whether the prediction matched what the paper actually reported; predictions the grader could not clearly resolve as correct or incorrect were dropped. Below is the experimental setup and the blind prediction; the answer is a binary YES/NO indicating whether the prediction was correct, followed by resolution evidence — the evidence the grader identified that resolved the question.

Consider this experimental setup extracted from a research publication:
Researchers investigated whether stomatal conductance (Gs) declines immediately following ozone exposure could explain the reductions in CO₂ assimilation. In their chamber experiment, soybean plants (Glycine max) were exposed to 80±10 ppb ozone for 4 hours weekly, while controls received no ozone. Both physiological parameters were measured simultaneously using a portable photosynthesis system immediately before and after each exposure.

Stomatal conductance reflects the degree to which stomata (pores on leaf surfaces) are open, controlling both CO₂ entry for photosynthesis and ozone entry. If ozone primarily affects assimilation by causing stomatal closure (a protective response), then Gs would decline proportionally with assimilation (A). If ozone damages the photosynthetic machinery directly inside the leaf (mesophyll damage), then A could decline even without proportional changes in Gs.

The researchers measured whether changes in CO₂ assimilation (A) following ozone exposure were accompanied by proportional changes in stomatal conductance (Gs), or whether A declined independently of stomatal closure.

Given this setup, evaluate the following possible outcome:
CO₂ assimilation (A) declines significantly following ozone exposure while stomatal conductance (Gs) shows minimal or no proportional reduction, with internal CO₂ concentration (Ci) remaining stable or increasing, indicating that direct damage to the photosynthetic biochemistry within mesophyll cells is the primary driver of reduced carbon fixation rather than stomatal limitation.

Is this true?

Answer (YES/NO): NO